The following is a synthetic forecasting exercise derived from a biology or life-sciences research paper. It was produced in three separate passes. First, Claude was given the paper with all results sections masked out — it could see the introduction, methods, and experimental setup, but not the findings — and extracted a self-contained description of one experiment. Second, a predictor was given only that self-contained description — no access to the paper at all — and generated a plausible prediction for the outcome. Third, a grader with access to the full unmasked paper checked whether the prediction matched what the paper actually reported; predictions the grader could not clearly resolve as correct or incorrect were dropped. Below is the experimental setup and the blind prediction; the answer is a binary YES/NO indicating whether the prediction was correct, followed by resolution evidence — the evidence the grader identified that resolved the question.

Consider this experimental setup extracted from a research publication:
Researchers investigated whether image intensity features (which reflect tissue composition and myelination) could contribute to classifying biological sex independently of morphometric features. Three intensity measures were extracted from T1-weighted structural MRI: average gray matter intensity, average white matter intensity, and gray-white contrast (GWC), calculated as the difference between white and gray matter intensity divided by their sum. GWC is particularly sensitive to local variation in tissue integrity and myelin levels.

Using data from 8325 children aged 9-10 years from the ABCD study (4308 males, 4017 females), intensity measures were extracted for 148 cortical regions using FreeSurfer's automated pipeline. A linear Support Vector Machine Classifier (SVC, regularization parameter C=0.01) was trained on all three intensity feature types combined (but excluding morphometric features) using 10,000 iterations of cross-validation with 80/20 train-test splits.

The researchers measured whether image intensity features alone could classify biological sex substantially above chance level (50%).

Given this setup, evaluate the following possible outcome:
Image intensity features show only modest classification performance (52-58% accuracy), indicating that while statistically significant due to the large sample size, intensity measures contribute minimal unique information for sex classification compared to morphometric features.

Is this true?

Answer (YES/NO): NO